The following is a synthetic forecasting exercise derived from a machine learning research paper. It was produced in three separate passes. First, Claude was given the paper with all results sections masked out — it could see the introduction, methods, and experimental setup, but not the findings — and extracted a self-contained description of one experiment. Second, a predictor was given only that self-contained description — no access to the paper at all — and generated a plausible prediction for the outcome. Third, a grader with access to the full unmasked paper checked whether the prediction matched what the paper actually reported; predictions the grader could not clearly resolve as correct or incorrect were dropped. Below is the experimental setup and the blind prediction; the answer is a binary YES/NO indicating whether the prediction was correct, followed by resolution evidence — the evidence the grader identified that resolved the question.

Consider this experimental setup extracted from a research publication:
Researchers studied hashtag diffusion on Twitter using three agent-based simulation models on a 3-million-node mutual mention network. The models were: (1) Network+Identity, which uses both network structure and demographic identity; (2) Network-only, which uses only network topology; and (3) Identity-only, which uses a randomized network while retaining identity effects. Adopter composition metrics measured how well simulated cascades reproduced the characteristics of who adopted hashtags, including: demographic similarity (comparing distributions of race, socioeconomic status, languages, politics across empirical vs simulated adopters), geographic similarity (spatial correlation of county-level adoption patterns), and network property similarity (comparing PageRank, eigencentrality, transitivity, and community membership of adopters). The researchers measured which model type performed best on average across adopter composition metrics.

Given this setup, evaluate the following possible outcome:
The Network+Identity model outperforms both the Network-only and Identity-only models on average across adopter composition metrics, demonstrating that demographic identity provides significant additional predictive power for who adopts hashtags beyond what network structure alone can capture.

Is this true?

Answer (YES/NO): NO